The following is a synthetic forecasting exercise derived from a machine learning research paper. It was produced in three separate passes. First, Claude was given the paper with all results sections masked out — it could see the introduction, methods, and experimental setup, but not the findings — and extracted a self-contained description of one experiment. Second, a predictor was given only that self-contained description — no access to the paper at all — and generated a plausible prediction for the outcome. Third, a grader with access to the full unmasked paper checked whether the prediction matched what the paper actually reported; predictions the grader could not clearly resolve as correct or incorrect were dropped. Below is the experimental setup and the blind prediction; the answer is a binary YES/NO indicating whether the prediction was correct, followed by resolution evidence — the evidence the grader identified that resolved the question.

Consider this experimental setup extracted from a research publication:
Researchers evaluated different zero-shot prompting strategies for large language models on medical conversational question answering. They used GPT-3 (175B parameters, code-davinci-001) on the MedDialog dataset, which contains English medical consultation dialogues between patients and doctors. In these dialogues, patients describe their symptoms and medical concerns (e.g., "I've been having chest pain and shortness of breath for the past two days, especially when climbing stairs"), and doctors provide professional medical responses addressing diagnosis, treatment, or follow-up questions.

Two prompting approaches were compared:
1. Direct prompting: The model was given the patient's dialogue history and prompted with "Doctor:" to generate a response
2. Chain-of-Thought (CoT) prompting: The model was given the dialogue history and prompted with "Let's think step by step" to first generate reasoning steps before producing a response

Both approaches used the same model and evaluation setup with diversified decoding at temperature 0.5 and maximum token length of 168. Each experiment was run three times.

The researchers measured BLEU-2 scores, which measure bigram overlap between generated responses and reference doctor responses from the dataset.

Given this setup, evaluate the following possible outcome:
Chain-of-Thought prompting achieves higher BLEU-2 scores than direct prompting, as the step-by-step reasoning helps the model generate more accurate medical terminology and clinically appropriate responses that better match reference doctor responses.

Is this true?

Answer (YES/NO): NO